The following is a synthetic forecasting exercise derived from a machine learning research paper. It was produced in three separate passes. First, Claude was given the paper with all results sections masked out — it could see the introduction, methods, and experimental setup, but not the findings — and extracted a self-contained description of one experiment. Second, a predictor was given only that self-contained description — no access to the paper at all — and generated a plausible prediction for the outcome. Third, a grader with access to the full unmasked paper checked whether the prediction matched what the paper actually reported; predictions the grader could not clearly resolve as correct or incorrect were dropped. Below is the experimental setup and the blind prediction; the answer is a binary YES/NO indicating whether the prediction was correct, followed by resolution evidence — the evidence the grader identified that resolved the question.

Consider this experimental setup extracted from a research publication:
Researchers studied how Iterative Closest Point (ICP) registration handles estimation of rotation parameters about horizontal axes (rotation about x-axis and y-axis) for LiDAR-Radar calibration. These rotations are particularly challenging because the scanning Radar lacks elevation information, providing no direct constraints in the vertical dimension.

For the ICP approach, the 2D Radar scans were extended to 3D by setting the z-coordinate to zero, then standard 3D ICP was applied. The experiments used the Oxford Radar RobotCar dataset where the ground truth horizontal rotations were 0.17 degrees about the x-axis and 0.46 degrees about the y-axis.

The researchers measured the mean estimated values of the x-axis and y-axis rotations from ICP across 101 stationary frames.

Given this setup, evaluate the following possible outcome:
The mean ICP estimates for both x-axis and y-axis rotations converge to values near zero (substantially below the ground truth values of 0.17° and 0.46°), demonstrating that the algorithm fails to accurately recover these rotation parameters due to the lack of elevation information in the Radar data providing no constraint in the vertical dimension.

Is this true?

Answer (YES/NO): NO